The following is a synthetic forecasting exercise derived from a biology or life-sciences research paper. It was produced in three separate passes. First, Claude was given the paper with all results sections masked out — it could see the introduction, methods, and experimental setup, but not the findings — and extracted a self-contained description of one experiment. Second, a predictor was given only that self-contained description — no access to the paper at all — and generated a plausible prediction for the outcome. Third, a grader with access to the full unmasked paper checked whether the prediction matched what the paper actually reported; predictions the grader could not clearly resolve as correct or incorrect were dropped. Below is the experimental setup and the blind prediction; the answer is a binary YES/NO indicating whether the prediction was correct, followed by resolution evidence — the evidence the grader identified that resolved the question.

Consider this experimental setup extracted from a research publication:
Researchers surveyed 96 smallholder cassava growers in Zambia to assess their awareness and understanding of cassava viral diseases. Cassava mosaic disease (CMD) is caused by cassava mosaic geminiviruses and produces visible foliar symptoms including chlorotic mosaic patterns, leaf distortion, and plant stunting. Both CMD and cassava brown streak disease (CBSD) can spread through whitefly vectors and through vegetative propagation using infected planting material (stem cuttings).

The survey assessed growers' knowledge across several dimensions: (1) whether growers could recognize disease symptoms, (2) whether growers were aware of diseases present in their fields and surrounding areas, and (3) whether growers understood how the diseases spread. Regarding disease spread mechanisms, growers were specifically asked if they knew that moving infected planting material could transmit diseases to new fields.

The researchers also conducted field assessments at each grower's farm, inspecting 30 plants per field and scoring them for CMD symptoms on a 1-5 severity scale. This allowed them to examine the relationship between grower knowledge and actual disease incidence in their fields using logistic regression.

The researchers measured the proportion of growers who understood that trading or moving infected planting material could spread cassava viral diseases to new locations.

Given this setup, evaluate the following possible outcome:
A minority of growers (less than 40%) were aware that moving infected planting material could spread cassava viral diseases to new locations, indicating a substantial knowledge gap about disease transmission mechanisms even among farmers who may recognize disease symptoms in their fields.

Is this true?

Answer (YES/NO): YES